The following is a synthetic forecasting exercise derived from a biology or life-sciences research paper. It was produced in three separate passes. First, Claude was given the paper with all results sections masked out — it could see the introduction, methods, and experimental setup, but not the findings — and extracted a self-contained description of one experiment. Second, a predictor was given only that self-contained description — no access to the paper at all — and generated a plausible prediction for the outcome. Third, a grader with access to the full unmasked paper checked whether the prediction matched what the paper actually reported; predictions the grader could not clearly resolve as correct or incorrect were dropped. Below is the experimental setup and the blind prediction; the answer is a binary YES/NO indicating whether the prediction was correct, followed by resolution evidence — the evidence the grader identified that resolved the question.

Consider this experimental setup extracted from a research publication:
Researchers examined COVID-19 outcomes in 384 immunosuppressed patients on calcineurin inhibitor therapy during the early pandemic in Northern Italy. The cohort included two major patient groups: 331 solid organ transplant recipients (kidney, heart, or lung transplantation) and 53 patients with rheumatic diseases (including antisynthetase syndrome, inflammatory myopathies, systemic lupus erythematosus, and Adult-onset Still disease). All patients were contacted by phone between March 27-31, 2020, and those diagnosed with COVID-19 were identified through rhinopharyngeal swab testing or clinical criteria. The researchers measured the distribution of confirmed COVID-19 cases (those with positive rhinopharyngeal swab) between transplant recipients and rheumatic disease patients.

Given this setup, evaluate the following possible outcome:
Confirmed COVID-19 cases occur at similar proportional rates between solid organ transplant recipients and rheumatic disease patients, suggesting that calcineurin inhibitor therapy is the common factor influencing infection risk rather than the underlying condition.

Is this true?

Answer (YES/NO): NO